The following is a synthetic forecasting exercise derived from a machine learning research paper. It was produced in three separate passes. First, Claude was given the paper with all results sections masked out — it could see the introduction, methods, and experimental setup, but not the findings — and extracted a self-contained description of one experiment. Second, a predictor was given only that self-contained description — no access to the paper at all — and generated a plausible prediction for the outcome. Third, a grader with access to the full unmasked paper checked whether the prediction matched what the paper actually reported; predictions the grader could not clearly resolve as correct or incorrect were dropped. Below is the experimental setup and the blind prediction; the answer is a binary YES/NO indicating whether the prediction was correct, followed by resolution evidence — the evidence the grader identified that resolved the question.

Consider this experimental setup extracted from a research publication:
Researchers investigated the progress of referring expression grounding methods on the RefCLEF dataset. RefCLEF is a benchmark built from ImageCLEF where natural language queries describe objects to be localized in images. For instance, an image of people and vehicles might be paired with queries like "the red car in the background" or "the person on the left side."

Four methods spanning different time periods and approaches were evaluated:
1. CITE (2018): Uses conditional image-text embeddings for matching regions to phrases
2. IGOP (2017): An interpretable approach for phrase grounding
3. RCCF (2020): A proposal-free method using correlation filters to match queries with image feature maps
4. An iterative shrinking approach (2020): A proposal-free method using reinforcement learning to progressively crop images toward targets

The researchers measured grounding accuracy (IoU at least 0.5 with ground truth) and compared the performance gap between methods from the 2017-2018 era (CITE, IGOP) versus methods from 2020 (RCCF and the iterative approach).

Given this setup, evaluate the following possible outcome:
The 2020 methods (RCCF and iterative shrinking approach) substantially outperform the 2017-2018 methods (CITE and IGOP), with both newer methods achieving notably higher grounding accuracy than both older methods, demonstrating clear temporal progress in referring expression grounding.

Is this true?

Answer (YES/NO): YES